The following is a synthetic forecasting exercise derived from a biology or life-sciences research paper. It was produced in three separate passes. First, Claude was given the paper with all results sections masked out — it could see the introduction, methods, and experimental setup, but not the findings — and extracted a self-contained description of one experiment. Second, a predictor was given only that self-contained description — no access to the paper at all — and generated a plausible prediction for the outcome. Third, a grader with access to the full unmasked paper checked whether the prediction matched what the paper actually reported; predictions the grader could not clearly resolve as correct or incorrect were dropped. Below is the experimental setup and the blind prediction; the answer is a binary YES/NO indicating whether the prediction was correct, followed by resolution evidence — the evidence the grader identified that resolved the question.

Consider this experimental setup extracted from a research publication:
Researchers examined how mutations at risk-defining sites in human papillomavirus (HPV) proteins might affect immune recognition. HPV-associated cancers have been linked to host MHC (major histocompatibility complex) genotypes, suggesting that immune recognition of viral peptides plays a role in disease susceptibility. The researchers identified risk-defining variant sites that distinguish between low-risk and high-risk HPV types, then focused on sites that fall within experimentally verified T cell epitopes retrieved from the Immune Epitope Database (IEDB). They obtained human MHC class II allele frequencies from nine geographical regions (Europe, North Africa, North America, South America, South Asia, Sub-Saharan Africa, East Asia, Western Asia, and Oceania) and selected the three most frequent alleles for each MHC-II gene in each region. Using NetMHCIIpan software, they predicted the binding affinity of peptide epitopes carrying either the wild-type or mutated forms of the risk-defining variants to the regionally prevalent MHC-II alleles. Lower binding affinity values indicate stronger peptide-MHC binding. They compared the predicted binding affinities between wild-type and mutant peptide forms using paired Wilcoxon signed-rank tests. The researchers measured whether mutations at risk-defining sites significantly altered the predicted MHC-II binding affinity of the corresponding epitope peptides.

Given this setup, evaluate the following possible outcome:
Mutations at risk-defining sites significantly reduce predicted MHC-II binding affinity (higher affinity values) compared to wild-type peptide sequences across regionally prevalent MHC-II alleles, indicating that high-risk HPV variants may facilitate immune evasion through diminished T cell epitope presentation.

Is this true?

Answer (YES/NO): YES